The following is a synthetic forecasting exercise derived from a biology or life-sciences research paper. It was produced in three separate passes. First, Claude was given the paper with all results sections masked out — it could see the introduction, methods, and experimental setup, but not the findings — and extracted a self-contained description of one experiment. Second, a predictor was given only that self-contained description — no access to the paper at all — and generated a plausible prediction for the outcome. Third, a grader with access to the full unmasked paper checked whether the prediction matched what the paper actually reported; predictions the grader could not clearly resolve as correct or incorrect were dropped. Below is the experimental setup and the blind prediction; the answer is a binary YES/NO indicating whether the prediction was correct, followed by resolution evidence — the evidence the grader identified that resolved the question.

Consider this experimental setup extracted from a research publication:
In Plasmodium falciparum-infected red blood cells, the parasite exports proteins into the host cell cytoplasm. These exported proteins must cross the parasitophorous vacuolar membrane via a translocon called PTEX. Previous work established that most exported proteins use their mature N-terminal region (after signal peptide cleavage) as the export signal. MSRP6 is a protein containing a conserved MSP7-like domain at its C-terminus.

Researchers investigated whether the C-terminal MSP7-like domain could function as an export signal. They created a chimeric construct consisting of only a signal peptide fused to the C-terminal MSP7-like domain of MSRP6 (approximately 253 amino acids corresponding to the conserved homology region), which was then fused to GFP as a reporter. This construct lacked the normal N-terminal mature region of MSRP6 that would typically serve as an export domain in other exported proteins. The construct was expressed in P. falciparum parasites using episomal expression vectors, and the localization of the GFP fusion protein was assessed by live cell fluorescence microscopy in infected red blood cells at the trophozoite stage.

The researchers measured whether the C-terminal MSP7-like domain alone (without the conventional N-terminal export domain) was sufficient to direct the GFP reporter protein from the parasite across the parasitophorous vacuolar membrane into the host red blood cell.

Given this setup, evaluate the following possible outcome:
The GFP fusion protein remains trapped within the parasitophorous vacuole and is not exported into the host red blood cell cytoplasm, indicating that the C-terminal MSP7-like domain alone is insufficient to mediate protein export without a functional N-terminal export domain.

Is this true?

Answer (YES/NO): NO